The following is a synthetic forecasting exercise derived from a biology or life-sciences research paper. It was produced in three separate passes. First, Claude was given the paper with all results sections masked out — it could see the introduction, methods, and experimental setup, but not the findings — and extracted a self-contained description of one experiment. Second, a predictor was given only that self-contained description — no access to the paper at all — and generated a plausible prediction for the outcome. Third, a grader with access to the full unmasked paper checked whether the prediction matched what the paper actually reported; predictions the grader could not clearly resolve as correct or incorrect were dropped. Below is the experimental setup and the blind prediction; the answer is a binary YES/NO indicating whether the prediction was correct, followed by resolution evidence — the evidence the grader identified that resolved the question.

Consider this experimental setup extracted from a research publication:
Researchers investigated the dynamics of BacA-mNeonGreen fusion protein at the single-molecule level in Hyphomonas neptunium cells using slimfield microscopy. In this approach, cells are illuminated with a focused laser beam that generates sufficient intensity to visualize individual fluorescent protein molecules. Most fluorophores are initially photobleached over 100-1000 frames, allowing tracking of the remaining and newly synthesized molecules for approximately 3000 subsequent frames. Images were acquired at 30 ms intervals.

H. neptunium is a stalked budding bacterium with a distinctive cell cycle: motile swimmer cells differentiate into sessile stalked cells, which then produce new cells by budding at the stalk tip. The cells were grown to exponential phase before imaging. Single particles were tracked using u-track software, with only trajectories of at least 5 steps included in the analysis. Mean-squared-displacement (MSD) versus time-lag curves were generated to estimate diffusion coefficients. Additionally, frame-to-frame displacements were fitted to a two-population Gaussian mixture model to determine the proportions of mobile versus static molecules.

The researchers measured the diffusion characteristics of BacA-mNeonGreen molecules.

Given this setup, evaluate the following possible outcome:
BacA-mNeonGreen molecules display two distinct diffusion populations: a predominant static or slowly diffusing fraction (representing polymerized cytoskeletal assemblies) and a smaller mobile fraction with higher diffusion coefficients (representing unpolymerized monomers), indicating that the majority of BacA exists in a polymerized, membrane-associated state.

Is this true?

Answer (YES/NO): YES